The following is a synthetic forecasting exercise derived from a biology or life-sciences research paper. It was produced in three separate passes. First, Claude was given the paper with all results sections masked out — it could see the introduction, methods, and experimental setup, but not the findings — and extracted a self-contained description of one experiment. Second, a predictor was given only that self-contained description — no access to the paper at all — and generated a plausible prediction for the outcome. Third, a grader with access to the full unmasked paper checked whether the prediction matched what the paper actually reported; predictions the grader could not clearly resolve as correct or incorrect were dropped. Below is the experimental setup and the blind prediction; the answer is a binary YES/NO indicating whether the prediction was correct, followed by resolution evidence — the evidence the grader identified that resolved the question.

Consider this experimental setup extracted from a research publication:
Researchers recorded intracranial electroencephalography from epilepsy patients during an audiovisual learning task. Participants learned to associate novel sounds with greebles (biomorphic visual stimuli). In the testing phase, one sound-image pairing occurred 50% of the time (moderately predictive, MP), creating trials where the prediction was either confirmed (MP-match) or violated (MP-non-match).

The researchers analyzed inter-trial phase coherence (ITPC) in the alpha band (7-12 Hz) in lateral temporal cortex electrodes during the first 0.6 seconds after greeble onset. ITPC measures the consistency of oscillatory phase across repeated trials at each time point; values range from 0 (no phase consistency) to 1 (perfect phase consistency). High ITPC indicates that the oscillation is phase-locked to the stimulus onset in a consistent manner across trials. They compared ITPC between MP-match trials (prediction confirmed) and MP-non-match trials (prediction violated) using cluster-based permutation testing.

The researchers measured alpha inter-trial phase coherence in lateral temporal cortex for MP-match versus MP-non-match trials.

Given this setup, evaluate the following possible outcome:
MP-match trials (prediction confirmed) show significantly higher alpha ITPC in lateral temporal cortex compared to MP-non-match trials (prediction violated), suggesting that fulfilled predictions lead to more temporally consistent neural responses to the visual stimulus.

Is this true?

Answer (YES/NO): NO